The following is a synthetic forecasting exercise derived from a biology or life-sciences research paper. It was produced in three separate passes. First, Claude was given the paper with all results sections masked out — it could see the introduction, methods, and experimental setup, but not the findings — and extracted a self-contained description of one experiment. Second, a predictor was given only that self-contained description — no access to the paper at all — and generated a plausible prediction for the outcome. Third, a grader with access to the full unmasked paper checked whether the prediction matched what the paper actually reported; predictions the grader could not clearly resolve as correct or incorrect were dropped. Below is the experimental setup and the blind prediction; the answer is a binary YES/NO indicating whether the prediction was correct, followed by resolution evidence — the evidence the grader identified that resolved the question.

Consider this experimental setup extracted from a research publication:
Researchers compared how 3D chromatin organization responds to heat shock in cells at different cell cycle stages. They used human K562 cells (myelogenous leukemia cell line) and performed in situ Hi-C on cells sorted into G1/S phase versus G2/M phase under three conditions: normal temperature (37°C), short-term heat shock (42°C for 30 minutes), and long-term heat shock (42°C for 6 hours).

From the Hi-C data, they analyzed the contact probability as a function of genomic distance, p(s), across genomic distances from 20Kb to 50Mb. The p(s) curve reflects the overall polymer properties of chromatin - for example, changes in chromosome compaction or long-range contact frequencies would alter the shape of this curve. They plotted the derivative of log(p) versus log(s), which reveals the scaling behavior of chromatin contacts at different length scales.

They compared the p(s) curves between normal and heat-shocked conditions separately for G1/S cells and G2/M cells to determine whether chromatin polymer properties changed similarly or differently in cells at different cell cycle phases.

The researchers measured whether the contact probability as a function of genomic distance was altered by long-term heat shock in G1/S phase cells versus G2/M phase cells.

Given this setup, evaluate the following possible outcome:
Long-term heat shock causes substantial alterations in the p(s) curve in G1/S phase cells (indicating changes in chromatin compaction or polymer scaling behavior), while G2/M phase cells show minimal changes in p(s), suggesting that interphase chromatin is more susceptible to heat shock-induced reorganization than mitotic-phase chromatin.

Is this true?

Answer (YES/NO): NO